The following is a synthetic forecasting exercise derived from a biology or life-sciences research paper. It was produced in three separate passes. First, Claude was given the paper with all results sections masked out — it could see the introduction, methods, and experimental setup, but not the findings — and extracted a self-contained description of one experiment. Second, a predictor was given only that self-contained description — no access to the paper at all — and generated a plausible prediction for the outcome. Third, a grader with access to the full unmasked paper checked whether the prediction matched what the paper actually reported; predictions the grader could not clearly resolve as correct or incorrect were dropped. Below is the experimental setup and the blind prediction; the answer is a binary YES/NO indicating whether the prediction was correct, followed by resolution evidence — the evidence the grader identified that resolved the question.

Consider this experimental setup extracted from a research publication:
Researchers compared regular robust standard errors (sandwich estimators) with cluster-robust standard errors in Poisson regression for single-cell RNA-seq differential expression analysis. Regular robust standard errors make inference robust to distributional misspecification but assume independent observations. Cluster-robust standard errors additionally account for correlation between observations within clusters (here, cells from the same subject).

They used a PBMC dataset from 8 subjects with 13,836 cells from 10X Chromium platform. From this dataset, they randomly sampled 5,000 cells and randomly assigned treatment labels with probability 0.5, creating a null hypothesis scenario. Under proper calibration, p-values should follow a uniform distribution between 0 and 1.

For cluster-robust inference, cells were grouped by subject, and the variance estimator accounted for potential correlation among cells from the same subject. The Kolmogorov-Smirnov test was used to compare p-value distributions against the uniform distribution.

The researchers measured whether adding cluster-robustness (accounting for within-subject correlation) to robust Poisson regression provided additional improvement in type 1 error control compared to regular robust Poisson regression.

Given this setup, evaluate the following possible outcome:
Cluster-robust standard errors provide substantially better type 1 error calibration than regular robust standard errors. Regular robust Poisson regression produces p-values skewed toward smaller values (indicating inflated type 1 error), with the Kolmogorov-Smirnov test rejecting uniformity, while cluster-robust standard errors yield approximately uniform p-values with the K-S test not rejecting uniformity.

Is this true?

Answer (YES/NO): NO